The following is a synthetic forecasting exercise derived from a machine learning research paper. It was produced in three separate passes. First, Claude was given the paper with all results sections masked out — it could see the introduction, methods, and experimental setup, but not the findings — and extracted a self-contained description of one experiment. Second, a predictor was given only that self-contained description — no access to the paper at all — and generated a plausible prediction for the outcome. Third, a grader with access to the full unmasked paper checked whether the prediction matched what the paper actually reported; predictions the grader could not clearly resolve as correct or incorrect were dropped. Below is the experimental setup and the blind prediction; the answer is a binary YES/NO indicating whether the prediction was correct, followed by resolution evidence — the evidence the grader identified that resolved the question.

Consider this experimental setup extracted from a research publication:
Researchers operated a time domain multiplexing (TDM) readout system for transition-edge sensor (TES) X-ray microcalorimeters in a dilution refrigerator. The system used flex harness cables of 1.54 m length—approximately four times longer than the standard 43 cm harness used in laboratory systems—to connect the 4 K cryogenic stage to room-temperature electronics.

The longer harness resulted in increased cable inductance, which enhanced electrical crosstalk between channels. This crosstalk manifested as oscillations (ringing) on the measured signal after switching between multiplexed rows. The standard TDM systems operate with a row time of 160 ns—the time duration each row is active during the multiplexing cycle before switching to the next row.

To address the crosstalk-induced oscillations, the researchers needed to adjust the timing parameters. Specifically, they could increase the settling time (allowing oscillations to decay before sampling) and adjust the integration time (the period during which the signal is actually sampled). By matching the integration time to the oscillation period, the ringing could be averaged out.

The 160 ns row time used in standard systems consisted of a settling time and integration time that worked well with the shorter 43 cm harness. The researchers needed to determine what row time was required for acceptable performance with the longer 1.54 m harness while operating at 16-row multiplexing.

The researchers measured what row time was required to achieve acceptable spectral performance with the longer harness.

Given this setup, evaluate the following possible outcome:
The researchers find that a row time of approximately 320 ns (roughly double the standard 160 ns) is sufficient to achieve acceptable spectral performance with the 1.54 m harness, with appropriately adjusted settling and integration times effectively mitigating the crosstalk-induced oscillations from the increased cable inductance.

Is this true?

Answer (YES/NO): NO